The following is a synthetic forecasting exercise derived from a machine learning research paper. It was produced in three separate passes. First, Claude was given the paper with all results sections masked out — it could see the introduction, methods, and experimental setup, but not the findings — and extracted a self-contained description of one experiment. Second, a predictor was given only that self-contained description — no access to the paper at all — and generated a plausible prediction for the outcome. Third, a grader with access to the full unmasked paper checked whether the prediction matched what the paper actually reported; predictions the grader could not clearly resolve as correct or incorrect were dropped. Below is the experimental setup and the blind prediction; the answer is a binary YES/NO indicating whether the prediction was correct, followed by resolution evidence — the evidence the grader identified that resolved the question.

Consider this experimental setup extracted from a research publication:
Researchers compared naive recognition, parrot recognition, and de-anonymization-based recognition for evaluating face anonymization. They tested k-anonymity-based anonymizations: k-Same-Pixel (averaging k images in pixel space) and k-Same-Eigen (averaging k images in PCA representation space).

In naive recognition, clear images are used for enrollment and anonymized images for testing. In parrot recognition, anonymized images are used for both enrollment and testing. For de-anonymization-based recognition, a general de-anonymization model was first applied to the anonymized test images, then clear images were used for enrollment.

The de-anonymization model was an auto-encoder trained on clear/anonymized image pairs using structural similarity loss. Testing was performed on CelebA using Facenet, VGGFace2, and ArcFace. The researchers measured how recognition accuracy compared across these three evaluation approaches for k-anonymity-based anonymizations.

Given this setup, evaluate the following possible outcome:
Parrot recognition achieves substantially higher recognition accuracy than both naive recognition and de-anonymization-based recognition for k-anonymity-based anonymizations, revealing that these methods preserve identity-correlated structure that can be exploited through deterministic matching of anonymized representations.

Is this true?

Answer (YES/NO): NO